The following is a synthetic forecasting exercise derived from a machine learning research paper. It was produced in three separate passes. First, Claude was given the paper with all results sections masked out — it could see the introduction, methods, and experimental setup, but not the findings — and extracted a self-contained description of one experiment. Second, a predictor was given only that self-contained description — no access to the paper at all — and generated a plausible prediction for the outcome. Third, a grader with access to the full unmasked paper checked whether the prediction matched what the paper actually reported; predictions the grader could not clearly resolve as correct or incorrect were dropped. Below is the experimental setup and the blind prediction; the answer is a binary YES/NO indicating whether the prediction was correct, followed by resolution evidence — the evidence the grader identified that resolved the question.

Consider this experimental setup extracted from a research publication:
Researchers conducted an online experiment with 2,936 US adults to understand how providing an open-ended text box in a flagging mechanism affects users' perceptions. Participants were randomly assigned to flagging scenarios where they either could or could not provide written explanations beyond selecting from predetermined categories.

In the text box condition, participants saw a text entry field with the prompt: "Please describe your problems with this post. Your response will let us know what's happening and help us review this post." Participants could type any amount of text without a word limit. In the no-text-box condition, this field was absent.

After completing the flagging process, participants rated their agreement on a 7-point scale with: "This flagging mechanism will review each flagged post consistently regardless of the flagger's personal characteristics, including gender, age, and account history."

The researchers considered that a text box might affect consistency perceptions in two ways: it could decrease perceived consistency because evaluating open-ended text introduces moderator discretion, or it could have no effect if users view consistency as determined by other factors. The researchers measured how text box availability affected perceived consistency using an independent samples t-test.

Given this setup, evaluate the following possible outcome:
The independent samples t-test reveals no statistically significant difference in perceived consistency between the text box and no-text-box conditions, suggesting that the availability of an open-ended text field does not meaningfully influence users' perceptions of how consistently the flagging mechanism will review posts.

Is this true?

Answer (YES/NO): YES